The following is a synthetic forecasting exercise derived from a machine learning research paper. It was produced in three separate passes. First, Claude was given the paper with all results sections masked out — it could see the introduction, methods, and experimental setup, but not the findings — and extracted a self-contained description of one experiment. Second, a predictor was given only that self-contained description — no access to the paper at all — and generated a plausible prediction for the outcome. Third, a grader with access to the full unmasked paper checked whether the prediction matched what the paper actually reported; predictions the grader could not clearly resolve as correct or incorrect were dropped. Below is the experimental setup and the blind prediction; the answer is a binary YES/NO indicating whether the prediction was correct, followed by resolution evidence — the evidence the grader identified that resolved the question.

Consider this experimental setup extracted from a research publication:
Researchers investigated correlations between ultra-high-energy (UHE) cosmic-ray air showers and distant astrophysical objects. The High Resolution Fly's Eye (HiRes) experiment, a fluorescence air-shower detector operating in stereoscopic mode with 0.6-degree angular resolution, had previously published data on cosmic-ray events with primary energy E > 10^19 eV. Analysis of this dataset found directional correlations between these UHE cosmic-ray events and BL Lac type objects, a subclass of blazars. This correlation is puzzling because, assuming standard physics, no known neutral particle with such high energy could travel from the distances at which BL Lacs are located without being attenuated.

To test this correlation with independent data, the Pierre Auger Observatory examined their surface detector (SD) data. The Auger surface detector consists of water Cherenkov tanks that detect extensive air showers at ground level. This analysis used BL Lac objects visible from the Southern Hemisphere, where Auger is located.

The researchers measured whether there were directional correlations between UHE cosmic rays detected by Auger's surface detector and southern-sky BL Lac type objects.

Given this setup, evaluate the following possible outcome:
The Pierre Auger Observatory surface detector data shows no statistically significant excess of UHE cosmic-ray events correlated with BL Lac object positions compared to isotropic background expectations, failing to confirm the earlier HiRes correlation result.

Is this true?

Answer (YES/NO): YES